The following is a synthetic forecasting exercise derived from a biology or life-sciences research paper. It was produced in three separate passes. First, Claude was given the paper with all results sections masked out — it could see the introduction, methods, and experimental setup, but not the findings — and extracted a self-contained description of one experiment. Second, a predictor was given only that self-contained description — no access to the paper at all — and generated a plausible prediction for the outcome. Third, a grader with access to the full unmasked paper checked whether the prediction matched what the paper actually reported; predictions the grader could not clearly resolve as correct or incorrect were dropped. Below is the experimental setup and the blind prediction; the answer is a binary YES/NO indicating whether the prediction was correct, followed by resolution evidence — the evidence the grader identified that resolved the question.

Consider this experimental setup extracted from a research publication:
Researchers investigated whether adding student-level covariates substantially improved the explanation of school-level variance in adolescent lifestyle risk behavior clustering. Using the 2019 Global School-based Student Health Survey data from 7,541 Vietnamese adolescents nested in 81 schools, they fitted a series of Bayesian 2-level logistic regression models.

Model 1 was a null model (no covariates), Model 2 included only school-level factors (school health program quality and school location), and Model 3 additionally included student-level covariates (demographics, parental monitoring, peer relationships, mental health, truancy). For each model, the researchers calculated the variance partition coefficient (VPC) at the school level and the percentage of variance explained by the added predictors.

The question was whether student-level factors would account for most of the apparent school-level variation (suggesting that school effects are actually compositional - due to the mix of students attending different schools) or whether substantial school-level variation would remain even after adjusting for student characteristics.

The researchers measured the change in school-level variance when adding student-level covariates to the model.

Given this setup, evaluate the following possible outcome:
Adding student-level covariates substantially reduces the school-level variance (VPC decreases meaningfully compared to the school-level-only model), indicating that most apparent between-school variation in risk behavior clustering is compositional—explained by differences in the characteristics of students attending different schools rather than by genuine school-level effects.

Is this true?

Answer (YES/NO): NO